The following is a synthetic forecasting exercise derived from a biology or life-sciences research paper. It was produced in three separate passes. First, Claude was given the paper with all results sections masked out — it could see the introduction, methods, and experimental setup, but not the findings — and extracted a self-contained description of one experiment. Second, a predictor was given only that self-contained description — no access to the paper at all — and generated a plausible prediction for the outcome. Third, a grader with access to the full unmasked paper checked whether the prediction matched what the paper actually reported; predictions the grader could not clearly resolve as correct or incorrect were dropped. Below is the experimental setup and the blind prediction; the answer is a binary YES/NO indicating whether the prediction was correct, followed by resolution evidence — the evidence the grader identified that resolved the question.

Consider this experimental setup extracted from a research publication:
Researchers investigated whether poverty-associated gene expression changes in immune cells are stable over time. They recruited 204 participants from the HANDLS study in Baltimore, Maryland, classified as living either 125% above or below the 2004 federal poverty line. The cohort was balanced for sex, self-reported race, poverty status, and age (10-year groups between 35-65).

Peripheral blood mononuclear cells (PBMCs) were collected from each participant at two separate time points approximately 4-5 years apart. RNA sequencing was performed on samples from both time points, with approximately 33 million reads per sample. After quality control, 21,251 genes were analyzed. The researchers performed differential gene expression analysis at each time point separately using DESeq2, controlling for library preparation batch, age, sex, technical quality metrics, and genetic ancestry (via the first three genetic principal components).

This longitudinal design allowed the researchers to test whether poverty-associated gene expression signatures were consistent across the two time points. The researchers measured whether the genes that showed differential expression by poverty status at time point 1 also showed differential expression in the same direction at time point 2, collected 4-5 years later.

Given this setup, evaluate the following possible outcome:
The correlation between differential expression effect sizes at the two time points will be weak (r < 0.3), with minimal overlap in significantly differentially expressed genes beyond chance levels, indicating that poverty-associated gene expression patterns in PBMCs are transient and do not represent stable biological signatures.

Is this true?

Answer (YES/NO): NO